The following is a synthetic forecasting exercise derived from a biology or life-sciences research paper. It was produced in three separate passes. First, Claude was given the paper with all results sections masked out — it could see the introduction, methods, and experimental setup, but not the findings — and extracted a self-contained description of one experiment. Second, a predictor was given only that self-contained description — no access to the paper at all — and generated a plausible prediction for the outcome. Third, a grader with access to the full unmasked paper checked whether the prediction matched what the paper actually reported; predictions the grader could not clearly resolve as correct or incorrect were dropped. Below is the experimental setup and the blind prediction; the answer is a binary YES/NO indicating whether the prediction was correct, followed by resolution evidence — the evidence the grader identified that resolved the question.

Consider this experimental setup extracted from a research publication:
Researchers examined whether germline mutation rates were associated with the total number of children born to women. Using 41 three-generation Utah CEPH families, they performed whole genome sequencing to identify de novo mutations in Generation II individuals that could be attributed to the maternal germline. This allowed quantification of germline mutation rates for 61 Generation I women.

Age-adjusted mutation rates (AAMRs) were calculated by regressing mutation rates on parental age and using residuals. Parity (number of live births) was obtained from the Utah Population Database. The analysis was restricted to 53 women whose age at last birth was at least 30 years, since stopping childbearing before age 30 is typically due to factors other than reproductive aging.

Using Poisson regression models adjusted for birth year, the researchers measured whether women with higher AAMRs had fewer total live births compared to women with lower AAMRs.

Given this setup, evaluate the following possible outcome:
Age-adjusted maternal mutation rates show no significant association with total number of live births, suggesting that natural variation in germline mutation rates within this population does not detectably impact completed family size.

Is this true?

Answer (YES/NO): NO